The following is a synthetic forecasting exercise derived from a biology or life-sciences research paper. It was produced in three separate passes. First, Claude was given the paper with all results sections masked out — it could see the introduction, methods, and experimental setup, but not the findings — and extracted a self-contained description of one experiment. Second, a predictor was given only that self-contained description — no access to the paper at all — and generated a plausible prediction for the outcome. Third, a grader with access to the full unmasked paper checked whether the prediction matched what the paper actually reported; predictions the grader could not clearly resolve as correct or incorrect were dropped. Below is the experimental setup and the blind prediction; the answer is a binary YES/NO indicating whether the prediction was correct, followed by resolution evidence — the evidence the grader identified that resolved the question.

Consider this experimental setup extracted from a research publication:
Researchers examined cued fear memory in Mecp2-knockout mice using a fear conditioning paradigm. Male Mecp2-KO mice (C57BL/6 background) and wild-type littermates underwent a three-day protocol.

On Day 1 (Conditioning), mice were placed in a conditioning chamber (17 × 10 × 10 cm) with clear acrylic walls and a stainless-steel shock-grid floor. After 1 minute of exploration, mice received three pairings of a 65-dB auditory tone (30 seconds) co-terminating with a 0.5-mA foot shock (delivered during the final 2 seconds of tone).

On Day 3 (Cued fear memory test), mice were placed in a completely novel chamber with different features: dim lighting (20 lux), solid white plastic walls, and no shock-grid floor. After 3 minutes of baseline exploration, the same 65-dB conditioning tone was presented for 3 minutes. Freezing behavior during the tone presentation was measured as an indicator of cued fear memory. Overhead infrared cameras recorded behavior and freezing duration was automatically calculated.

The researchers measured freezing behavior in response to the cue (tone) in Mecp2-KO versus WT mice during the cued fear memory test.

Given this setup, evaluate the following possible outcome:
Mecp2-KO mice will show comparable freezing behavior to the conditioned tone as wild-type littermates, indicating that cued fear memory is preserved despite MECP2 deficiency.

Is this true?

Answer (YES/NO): NO